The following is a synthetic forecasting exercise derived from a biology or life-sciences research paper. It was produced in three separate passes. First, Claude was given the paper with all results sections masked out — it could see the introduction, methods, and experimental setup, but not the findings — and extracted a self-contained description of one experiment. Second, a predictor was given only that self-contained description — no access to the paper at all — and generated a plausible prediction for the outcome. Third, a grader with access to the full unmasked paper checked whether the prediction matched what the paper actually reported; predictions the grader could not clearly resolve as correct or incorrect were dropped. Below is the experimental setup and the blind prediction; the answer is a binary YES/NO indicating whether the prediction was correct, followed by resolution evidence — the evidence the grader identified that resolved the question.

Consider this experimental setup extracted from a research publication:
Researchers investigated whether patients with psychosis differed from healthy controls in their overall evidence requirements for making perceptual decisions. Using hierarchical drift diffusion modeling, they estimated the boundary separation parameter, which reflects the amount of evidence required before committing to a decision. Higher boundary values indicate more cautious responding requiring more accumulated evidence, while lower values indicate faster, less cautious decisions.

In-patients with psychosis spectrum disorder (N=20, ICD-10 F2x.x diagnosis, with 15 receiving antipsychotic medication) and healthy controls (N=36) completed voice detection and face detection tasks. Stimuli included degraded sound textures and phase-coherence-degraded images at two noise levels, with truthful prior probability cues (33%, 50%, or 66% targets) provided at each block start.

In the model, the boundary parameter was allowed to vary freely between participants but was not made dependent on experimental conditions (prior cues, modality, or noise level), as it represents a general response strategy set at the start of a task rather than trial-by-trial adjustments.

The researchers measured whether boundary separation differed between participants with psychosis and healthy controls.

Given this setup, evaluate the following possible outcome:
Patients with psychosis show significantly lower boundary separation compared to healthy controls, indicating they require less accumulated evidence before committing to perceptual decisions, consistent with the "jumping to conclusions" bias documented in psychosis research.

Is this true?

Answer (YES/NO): NO